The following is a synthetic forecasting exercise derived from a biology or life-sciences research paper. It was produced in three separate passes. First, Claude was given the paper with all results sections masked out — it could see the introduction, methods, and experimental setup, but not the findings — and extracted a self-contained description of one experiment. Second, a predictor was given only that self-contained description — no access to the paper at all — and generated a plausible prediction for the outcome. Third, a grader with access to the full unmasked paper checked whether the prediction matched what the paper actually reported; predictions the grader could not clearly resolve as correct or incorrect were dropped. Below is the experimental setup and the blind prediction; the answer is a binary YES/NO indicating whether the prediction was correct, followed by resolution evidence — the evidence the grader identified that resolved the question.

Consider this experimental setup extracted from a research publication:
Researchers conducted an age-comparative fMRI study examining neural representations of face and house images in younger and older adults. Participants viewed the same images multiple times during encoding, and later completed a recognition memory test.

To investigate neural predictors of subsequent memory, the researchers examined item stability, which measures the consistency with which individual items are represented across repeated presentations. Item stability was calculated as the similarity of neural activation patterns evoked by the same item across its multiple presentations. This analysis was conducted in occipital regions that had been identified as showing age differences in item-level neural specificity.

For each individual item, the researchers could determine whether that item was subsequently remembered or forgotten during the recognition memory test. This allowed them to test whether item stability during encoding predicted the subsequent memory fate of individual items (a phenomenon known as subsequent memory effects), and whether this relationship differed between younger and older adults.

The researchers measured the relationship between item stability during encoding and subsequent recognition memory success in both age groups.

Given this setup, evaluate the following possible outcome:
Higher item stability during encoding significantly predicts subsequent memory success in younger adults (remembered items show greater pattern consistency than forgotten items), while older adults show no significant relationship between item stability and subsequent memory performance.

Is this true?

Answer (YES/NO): NO